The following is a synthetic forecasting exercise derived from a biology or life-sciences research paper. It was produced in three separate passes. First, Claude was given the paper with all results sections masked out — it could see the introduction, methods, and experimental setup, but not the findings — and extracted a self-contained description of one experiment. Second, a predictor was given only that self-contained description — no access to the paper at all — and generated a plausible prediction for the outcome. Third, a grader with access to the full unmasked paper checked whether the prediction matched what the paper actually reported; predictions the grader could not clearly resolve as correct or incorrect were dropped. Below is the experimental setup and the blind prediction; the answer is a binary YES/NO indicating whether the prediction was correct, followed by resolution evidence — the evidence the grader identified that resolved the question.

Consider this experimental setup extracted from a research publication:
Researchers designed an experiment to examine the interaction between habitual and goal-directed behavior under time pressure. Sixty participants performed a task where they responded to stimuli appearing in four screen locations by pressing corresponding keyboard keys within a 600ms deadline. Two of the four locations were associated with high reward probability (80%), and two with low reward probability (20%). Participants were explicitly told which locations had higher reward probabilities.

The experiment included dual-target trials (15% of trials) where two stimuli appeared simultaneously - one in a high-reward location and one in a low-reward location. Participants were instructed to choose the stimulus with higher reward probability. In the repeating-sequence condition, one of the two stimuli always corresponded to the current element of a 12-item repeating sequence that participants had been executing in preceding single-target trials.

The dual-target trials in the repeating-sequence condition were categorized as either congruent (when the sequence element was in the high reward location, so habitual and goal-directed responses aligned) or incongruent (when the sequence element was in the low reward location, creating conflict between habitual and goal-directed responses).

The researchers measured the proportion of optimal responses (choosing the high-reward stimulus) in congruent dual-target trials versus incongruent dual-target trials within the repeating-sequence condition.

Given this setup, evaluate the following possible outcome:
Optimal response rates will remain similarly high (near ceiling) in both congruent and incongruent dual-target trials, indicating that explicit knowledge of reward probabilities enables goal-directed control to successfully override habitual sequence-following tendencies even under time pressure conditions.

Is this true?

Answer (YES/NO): NO